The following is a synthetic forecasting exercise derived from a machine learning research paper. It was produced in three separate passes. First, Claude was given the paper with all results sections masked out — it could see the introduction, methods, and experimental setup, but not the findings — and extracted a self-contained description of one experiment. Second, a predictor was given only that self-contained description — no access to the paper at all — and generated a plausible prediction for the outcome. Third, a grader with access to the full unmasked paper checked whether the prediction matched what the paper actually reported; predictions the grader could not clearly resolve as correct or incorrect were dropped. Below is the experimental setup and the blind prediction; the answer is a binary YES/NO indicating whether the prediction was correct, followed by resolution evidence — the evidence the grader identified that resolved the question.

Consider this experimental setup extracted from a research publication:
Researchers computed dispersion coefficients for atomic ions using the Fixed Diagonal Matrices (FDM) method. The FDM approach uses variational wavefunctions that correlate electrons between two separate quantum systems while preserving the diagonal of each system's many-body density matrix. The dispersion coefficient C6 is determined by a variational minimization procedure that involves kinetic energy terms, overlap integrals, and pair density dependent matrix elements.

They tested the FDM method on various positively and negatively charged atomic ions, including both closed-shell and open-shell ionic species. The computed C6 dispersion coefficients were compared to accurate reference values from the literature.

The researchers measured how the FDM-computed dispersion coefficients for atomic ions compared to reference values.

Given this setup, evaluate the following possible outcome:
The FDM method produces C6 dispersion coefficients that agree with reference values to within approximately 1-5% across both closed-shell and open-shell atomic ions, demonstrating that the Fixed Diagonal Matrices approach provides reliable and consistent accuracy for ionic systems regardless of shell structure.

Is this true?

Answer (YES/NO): NO